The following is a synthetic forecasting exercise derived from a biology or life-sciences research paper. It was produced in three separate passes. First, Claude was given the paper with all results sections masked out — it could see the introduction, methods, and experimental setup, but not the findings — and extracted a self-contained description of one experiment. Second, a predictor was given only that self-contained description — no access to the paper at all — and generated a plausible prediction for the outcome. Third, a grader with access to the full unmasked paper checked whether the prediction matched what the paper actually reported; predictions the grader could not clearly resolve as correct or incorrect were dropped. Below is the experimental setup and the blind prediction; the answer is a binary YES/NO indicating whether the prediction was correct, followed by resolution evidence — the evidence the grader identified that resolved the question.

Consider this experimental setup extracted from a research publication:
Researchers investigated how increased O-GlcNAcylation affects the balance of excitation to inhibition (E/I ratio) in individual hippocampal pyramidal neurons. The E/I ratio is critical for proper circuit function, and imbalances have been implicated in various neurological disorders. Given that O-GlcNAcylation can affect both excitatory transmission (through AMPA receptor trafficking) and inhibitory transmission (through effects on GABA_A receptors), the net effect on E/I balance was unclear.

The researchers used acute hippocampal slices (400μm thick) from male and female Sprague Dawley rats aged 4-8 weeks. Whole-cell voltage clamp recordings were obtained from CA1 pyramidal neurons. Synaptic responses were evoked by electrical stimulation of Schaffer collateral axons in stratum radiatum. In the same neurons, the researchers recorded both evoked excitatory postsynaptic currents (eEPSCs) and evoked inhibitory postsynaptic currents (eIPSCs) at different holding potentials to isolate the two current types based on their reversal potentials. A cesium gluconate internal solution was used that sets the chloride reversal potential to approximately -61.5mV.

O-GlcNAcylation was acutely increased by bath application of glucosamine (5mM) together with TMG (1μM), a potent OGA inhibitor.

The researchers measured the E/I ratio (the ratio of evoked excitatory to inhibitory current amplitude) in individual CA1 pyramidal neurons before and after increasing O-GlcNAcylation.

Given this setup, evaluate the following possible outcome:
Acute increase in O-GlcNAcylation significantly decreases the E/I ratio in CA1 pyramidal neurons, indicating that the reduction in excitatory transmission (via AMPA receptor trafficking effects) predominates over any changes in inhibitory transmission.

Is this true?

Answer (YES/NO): NO